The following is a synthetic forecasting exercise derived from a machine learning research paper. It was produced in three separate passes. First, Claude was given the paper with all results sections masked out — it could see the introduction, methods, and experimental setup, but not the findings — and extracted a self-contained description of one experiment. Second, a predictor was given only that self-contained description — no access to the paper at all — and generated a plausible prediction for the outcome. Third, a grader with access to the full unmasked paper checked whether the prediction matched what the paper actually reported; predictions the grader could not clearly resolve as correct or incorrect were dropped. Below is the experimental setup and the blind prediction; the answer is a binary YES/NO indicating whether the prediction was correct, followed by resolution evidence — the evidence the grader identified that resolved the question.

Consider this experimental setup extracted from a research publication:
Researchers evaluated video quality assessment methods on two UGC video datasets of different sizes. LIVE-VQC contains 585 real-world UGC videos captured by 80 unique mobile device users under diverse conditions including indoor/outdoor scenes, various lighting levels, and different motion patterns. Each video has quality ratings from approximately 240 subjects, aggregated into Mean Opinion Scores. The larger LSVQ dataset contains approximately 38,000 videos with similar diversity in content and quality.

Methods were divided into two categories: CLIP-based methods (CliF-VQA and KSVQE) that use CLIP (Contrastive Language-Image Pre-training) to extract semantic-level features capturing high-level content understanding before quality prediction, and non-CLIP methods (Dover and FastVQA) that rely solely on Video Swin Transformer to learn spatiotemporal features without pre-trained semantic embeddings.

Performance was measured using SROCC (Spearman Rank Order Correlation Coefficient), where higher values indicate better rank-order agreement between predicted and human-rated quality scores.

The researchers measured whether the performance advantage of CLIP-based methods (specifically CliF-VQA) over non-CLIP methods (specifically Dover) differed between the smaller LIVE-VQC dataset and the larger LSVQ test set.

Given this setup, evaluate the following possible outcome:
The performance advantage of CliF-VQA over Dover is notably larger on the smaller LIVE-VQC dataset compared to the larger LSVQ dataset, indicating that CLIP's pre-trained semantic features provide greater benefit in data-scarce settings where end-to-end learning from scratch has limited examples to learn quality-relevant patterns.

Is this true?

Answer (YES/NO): YES